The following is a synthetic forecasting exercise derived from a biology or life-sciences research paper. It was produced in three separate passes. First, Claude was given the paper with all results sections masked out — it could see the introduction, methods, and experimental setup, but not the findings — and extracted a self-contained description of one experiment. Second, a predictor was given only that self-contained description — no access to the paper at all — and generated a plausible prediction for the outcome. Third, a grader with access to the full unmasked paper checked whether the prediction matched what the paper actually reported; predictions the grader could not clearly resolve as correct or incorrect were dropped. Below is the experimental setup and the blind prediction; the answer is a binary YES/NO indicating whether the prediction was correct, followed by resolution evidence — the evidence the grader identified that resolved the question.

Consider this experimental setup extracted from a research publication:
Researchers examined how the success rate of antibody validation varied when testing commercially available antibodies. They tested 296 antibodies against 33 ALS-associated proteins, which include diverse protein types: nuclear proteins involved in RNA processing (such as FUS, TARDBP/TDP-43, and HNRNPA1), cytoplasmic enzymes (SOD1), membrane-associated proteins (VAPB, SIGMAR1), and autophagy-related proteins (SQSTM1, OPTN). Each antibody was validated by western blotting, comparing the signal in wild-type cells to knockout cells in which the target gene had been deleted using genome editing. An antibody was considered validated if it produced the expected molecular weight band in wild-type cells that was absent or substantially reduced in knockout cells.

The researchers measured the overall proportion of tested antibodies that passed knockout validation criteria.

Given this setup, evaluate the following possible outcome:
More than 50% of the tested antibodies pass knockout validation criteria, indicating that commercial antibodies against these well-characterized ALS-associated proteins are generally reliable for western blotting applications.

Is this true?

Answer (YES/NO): YES